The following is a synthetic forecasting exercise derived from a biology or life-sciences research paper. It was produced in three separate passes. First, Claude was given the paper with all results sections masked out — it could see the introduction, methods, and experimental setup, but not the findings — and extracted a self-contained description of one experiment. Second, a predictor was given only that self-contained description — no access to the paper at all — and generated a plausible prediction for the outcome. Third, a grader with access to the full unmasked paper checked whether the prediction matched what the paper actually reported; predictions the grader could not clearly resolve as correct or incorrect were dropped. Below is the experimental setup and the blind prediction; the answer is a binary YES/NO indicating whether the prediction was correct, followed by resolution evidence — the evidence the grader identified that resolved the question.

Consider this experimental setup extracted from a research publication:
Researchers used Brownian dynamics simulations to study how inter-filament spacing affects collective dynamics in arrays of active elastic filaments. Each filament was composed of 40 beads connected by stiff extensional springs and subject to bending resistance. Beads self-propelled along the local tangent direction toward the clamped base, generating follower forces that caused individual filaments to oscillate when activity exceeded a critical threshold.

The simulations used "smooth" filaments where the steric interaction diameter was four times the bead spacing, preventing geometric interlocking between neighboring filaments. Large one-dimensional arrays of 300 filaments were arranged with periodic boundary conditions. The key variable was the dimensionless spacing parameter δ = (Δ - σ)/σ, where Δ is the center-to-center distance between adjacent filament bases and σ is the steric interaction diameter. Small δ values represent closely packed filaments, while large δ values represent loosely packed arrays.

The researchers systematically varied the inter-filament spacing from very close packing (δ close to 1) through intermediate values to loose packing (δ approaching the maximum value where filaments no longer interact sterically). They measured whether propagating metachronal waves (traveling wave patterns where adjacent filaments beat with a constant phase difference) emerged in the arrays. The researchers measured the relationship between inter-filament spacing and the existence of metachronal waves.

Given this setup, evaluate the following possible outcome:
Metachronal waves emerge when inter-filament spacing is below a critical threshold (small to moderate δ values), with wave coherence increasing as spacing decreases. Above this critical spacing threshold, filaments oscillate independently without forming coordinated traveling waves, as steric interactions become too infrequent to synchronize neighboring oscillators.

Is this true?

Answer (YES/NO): NO